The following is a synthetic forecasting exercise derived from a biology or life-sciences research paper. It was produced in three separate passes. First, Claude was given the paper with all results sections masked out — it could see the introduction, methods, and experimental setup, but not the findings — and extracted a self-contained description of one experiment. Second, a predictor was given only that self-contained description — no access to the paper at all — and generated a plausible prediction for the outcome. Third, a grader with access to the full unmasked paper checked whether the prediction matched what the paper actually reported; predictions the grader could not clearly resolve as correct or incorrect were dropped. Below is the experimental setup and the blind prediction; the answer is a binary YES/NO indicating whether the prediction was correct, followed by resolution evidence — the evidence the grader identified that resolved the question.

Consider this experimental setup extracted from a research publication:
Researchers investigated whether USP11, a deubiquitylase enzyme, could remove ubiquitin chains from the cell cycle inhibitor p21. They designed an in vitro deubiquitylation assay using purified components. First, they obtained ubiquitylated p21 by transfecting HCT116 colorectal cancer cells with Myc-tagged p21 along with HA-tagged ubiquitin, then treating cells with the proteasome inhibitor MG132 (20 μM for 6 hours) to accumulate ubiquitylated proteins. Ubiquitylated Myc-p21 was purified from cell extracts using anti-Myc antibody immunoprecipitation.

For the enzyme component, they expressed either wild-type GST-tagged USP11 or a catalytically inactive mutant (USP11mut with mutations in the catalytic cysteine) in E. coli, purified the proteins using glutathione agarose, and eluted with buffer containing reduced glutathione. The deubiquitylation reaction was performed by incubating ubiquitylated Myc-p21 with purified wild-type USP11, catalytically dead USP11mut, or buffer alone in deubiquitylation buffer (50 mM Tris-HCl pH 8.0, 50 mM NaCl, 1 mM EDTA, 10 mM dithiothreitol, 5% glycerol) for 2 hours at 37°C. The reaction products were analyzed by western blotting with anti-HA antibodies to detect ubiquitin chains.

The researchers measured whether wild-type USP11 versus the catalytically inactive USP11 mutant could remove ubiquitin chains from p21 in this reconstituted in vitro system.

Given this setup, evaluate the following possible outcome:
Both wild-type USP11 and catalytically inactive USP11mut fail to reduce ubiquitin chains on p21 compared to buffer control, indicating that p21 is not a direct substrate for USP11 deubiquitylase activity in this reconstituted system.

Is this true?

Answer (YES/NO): NO